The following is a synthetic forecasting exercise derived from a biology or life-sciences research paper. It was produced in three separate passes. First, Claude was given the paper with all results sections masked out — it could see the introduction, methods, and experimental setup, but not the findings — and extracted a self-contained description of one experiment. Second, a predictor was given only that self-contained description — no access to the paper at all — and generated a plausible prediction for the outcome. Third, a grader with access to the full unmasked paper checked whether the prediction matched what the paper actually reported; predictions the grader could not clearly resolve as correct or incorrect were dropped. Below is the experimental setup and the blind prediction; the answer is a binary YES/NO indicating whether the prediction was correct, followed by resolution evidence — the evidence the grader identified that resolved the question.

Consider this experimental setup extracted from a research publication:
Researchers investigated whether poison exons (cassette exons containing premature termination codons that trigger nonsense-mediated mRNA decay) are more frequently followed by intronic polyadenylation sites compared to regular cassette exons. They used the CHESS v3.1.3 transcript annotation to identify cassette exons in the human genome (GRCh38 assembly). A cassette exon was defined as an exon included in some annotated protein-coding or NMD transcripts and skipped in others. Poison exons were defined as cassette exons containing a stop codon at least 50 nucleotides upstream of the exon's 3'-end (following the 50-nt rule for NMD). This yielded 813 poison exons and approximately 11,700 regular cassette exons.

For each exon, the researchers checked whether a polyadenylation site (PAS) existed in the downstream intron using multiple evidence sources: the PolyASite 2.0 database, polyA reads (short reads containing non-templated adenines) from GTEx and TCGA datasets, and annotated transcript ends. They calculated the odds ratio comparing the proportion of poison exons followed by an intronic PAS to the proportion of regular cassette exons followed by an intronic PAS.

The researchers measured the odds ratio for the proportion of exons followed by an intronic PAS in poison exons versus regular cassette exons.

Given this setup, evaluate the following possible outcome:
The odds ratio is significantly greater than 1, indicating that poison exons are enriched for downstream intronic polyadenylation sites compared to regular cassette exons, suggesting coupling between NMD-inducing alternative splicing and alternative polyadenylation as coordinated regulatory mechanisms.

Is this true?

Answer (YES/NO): YES